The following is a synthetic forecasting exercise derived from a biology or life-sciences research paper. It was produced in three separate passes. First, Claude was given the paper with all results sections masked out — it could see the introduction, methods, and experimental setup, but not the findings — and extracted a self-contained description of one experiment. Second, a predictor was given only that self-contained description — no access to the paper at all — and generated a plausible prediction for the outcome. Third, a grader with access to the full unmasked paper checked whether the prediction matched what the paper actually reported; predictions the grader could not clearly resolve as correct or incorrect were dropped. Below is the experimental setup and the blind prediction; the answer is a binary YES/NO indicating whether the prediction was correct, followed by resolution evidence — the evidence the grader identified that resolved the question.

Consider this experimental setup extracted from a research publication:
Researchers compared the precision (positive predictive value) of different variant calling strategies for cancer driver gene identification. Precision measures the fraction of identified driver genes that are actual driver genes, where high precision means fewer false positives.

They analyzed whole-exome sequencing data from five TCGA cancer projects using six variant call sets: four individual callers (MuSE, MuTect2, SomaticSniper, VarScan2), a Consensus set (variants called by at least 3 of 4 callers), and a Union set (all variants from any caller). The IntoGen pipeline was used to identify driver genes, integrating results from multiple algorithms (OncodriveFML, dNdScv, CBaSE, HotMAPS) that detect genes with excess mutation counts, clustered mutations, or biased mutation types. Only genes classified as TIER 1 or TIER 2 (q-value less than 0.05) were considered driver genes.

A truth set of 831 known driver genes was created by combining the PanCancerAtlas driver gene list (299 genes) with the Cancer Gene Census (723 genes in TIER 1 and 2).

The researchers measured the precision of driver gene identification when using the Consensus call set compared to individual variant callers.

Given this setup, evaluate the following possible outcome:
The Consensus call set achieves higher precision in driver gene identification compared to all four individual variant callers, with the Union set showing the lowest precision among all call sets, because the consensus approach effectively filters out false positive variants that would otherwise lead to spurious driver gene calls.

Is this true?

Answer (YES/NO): NO